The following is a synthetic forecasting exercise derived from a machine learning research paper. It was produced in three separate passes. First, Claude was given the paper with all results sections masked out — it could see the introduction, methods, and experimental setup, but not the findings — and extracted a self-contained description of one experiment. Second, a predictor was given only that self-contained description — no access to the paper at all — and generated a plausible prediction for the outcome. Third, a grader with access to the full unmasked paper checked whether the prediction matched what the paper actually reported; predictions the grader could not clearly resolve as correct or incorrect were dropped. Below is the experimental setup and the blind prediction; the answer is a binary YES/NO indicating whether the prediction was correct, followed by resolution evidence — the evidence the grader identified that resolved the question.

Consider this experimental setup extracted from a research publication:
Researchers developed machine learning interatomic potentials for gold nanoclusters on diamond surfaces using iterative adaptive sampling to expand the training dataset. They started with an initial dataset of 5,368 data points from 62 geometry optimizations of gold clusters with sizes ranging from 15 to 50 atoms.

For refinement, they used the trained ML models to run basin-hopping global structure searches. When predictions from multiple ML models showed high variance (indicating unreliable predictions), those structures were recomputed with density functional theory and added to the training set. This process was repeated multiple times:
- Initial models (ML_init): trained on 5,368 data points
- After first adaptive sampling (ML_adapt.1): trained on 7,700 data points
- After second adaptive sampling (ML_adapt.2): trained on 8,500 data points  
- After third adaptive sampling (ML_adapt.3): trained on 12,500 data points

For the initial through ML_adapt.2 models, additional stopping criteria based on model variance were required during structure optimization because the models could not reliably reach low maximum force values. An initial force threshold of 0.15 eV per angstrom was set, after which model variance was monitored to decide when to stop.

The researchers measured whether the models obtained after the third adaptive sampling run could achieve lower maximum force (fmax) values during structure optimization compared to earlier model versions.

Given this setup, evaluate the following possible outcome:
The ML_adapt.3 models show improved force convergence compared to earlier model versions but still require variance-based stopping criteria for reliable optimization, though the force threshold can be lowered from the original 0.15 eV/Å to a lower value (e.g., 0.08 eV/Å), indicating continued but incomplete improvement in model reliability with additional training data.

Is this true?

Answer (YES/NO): NO